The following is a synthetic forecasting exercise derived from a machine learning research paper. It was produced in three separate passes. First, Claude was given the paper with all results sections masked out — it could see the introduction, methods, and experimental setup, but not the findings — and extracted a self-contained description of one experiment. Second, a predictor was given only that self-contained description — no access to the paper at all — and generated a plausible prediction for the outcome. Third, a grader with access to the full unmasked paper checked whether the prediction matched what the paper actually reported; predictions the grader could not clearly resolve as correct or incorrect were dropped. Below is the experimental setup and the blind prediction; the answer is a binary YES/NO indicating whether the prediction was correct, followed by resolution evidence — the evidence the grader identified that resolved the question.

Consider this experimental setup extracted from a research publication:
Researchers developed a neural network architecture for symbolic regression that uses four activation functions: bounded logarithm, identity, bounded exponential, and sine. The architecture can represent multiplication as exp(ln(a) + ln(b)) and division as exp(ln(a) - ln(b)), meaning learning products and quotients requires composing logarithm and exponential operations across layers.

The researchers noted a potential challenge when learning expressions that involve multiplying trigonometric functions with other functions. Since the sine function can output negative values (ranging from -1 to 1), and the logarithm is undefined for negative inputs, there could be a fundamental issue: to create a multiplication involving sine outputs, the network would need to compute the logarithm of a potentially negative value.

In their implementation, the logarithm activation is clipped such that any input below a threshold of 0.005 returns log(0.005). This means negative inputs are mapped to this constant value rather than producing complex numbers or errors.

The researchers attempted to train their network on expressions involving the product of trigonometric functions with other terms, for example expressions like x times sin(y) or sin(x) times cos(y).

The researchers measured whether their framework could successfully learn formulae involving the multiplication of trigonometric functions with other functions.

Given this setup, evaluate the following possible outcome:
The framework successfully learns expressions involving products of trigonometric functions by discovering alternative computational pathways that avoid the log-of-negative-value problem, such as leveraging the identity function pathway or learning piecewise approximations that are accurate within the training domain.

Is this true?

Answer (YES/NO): NO